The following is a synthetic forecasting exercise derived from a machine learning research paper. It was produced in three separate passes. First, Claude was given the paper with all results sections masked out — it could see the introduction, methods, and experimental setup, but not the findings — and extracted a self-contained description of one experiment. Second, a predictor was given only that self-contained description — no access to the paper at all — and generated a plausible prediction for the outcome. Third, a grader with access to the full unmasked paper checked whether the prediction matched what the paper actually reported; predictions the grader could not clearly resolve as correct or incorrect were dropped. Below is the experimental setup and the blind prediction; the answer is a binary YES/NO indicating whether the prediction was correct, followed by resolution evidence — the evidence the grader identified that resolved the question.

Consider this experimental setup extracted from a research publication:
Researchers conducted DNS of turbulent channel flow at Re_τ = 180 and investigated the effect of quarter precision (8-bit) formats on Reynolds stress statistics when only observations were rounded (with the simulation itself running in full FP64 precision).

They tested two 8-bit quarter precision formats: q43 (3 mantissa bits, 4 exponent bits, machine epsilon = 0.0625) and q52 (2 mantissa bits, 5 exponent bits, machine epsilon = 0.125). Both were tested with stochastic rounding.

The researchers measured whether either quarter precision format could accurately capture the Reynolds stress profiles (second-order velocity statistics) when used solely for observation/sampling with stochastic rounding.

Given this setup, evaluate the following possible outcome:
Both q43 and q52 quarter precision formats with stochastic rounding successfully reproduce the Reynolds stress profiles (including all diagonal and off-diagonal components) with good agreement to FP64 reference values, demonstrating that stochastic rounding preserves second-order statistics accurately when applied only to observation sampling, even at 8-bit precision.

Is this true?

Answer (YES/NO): NO